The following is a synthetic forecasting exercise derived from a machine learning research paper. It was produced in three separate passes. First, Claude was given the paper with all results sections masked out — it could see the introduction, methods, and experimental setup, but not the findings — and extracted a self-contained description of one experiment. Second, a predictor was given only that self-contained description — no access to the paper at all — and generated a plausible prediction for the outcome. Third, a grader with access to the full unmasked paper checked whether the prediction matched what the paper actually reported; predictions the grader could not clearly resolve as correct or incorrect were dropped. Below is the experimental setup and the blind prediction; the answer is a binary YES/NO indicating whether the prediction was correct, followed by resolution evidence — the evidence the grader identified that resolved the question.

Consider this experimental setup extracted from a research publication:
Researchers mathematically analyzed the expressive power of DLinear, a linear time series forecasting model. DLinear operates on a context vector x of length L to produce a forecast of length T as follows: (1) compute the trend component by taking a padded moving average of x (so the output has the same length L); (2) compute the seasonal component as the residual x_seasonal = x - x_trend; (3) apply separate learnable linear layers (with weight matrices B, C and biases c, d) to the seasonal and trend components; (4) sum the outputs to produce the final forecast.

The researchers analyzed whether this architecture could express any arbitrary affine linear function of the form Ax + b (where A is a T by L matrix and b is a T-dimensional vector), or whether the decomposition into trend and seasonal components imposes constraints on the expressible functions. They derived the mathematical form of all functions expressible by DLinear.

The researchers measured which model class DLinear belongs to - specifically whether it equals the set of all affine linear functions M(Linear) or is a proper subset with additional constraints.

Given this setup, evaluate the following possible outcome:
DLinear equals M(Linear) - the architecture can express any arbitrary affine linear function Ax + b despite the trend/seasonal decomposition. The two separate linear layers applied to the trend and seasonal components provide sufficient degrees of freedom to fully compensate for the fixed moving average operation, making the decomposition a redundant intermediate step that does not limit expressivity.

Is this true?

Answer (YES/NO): YES